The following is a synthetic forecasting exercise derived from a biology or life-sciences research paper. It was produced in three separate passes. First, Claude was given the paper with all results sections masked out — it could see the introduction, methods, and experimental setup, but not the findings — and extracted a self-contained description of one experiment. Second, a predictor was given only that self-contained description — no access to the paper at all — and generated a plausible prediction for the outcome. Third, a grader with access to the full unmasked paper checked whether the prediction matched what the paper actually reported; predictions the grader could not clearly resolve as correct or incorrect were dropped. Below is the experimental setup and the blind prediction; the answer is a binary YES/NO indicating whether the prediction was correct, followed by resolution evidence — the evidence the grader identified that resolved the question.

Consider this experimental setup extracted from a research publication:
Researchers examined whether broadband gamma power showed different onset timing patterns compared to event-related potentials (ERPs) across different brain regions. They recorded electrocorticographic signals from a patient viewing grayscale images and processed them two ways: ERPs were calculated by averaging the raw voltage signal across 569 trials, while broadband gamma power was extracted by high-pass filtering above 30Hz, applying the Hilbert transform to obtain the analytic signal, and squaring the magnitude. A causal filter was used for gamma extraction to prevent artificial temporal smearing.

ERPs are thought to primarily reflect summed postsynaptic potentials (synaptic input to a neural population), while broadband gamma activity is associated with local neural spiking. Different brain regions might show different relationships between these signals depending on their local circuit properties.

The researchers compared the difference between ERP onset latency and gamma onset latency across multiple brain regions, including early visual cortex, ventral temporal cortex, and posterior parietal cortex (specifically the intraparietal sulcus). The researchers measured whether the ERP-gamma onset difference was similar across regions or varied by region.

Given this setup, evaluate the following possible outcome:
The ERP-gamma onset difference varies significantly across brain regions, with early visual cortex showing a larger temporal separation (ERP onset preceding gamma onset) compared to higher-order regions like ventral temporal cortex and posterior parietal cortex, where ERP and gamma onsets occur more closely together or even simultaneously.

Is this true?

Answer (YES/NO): NO